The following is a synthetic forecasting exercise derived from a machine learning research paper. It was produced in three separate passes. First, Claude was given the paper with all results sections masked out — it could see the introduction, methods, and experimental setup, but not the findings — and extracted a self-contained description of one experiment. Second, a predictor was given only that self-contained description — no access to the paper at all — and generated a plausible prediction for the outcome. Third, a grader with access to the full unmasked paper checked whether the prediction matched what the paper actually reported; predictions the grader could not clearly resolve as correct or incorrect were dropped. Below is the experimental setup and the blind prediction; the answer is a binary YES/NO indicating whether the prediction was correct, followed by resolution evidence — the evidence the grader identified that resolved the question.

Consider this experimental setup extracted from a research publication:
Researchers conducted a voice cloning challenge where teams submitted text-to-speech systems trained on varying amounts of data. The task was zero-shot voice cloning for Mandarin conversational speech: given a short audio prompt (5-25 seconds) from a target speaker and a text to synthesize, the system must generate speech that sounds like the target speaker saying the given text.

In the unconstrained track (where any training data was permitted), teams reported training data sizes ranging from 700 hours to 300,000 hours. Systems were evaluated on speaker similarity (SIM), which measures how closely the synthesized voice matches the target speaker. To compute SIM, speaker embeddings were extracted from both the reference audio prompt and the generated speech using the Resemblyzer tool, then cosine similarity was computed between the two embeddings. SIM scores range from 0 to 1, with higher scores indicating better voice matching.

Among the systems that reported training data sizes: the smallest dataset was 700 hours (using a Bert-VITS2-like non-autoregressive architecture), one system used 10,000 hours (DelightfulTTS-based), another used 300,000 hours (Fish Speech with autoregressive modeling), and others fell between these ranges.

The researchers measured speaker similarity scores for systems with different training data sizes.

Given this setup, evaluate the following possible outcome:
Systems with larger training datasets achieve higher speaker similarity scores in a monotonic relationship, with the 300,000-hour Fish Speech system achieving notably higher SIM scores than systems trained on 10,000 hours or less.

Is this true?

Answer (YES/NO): NO